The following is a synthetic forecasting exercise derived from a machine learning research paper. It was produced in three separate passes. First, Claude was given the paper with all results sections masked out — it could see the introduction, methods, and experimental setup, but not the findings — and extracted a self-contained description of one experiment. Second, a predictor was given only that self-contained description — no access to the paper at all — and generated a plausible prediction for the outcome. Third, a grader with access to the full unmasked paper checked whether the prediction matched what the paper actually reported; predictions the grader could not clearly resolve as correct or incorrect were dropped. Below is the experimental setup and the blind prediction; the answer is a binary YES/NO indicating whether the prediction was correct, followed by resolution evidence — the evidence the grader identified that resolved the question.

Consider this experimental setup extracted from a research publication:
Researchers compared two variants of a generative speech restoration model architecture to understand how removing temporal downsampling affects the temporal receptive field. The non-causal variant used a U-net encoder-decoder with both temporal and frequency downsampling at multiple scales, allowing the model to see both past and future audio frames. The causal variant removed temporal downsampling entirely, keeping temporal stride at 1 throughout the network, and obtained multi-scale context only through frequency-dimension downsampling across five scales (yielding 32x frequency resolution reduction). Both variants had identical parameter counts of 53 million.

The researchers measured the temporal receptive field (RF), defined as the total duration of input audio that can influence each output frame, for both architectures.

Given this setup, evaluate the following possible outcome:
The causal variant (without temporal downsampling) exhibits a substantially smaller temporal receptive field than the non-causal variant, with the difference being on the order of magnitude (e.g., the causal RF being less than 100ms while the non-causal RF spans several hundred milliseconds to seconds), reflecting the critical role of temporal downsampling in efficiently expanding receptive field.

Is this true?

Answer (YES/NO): NO